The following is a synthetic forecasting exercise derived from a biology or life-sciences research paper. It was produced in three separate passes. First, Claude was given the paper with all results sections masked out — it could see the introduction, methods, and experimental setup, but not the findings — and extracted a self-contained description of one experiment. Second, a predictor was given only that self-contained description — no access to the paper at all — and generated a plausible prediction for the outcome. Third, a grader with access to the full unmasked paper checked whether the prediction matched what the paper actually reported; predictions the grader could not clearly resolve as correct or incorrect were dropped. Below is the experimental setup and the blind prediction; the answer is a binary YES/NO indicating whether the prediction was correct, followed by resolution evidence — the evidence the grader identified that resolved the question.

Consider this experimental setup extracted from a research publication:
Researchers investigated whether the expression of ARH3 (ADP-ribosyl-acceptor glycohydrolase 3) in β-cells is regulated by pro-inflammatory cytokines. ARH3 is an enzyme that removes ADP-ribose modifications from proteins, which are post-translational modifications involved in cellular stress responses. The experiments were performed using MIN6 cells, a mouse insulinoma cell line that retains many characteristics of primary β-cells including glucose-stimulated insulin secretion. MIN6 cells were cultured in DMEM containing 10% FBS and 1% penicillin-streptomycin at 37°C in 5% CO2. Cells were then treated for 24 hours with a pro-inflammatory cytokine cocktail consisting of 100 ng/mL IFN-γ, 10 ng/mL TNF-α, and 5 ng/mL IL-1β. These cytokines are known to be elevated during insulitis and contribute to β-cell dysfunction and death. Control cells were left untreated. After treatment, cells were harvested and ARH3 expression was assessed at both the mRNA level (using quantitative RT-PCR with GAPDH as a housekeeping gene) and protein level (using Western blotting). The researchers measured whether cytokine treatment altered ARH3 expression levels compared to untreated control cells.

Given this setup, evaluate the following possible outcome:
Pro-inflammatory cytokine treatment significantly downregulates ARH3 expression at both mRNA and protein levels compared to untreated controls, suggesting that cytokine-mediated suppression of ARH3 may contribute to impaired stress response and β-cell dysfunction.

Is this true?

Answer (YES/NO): NO